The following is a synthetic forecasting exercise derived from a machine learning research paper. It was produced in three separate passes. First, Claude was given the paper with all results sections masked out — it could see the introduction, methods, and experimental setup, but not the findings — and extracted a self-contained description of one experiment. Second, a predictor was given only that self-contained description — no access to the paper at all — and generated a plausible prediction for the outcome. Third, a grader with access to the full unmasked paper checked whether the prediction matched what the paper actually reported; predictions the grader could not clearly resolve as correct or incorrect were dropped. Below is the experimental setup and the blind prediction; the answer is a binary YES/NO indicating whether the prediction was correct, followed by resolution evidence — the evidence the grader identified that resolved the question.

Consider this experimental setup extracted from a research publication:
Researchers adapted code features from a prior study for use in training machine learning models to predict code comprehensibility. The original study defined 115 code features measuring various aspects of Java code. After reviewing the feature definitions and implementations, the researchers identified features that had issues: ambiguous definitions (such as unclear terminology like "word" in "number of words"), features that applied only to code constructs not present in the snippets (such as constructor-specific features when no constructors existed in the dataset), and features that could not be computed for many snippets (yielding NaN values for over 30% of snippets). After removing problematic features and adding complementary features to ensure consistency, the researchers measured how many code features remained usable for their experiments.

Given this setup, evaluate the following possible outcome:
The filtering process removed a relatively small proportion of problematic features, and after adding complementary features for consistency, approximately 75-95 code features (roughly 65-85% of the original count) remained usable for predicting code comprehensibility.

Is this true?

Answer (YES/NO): YES